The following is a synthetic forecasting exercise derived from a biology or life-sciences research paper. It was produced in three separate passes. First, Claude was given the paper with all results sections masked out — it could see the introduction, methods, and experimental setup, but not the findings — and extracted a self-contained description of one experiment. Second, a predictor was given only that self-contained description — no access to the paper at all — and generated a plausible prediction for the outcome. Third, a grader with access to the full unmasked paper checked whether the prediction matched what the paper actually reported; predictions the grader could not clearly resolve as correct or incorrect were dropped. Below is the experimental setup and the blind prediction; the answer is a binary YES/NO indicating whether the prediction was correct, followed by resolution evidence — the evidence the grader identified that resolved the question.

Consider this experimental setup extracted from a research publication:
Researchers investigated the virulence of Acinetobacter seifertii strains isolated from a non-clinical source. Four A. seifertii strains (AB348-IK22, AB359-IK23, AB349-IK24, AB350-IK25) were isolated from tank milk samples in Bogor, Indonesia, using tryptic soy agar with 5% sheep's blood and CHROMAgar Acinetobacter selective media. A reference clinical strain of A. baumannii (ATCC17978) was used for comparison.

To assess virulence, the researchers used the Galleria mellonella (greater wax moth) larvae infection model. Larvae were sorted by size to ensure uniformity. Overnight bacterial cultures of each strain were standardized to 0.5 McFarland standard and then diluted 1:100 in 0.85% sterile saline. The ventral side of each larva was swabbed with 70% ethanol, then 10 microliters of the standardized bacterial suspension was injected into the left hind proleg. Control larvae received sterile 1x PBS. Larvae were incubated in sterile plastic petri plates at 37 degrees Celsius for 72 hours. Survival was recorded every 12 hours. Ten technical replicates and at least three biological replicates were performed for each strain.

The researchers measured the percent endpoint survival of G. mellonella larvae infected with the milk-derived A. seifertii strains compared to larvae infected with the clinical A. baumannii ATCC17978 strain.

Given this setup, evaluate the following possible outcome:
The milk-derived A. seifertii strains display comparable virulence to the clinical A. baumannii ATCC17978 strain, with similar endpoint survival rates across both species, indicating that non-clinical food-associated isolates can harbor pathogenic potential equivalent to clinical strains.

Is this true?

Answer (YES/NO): NO